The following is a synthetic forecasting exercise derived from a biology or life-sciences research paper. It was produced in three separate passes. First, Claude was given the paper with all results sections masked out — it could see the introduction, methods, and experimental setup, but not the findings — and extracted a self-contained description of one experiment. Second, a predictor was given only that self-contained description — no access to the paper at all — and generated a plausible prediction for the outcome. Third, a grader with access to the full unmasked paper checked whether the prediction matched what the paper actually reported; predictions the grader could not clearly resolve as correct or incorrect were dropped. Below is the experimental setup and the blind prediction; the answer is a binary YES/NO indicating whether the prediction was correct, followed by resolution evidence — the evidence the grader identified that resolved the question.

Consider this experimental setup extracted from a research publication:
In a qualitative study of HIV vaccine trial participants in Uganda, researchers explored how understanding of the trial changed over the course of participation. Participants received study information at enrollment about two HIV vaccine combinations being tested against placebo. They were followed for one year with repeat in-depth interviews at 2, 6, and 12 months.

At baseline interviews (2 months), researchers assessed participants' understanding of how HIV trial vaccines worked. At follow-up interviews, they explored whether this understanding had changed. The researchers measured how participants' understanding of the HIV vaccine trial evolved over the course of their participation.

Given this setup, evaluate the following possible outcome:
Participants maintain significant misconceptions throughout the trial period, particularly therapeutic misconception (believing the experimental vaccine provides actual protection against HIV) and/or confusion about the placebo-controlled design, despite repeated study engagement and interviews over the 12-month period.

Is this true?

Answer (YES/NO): NO